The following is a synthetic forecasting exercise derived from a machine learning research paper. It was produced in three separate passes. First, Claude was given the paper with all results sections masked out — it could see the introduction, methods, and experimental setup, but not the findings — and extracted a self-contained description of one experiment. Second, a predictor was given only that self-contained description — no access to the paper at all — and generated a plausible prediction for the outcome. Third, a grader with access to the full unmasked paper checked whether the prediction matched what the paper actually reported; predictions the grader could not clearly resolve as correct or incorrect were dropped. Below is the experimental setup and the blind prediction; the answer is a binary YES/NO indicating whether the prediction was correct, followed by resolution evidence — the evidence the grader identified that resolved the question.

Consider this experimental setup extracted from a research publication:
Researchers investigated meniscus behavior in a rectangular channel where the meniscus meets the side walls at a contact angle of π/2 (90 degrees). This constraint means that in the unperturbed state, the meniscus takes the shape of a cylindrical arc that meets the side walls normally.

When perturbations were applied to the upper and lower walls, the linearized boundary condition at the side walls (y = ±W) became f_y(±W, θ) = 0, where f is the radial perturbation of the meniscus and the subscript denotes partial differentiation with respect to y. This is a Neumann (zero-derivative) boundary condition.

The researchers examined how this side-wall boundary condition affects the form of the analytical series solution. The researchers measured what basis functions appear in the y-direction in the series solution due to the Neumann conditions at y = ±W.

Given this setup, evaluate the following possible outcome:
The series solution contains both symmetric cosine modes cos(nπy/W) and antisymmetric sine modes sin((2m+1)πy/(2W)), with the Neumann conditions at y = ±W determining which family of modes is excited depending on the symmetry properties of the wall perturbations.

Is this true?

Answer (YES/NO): NO